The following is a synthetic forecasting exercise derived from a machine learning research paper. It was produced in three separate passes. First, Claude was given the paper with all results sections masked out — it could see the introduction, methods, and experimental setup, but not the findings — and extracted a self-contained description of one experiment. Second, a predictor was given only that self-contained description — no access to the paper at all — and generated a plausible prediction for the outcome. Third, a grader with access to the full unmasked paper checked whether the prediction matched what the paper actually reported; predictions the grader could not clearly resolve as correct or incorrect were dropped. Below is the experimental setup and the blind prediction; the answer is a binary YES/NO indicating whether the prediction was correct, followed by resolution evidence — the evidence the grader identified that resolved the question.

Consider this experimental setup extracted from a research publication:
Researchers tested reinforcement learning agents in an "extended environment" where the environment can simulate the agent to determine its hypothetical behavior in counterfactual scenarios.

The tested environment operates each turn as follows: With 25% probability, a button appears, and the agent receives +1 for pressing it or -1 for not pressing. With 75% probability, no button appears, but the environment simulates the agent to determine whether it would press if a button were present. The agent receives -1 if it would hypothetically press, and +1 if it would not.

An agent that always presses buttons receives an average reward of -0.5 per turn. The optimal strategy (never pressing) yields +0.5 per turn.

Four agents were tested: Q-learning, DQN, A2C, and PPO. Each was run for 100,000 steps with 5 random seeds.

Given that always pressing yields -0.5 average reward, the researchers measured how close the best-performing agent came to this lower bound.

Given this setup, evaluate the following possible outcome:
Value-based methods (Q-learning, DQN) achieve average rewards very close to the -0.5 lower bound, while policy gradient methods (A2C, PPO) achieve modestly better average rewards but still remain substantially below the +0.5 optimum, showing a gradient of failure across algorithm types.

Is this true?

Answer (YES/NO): NO